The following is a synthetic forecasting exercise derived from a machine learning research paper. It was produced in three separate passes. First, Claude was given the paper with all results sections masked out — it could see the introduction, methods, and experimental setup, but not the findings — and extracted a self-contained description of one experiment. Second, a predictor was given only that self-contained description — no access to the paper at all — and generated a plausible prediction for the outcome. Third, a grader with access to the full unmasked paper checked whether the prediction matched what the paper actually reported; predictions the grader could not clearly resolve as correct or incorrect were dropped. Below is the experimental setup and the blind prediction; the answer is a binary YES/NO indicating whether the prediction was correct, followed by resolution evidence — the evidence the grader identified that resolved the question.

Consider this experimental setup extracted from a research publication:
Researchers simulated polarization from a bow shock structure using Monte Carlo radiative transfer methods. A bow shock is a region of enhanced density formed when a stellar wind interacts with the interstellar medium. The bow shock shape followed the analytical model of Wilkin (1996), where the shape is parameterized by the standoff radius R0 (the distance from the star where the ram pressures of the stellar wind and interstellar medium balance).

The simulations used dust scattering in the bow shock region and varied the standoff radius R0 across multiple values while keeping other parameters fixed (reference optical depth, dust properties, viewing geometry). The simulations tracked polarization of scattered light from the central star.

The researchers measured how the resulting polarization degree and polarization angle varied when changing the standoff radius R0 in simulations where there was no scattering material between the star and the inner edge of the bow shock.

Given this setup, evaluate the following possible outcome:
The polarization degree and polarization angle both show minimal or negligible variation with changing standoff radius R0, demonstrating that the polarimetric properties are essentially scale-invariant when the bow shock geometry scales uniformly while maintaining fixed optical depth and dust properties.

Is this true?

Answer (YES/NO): YES